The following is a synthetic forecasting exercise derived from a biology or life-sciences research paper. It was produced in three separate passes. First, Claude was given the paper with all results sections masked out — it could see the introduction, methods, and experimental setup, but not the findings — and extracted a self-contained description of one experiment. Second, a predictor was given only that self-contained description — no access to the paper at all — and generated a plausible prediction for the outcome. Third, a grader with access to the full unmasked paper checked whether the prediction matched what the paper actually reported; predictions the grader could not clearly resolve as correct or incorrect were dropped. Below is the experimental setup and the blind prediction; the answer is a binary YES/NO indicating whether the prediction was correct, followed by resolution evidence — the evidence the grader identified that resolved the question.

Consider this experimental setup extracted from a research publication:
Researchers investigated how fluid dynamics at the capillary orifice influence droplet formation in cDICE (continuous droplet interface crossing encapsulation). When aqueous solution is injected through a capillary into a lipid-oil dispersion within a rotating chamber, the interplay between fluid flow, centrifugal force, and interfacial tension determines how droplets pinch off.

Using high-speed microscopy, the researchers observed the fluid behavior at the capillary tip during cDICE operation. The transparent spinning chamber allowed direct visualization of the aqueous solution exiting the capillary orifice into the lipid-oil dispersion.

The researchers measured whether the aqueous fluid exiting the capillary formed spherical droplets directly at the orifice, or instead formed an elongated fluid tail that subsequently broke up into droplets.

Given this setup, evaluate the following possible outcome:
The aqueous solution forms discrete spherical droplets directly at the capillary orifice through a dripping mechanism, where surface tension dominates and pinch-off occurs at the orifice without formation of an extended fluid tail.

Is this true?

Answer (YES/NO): NO